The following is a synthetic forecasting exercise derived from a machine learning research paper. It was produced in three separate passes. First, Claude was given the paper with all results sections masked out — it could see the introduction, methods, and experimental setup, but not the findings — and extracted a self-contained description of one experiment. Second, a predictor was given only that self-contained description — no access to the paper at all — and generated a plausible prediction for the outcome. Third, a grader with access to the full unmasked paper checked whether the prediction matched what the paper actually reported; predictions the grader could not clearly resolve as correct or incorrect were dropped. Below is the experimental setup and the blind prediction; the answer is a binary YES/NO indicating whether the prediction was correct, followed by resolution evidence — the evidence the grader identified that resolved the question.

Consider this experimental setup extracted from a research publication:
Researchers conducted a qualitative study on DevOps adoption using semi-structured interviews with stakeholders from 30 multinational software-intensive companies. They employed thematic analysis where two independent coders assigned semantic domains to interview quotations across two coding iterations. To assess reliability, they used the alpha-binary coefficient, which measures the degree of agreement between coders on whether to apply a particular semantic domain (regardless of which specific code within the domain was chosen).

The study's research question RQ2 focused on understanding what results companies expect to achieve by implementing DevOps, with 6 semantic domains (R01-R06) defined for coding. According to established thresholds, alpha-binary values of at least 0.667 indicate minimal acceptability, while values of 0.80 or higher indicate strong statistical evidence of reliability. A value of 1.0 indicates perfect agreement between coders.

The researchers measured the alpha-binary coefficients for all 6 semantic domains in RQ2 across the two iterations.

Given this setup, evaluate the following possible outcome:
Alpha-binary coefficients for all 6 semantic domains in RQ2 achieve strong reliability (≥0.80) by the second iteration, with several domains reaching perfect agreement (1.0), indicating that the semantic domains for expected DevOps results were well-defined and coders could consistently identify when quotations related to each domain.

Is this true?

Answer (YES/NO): YES